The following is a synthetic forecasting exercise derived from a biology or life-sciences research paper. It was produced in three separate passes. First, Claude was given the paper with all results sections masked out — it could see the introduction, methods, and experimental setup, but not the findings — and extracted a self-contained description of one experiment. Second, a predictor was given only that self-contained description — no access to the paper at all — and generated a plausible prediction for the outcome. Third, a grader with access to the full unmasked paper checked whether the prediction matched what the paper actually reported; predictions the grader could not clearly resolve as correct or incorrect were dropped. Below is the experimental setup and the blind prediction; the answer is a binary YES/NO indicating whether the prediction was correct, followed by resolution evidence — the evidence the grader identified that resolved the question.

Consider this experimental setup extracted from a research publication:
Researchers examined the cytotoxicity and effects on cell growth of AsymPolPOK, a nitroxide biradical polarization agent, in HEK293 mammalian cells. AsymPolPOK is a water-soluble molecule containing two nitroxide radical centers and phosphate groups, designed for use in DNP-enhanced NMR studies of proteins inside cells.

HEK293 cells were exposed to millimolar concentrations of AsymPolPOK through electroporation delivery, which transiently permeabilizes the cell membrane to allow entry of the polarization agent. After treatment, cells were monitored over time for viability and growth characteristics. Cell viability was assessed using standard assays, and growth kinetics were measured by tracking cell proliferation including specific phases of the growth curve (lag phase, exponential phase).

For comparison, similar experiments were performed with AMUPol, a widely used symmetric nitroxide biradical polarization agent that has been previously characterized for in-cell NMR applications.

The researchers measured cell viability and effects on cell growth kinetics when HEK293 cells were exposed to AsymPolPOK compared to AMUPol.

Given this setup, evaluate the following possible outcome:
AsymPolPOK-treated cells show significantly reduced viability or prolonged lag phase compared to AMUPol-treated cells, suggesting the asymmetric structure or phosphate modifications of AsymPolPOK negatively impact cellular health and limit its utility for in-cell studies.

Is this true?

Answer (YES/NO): NO